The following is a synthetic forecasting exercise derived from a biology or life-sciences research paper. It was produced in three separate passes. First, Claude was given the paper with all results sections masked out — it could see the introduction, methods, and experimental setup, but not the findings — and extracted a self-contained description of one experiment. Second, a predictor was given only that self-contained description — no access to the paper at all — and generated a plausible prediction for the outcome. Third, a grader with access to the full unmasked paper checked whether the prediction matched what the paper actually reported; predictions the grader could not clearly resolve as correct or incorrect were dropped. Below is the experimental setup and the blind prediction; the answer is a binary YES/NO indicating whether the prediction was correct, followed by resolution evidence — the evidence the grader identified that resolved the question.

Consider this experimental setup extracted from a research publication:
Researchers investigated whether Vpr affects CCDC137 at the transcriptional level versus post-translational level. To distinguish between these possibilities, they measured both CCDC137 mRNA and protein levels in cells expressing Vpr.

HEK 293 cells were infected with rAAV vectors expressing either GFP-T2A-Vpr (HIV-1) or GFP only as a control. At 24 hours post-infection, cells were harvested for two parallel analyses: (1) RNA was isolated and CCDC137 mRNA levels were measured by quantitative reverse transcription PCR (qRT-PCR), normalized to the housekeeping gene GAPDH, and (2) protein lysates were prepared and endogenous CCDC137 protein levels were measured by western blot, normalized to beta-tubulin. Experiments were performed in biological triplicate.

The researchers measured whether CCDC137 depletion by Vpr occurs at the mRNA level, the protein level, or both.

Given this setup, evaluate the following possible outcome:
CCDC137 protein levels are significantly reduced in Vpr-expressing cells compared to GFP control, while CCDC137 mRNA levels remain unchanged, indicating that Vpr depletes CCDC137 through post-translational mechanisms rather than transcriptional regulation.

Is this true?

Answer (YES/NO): YES